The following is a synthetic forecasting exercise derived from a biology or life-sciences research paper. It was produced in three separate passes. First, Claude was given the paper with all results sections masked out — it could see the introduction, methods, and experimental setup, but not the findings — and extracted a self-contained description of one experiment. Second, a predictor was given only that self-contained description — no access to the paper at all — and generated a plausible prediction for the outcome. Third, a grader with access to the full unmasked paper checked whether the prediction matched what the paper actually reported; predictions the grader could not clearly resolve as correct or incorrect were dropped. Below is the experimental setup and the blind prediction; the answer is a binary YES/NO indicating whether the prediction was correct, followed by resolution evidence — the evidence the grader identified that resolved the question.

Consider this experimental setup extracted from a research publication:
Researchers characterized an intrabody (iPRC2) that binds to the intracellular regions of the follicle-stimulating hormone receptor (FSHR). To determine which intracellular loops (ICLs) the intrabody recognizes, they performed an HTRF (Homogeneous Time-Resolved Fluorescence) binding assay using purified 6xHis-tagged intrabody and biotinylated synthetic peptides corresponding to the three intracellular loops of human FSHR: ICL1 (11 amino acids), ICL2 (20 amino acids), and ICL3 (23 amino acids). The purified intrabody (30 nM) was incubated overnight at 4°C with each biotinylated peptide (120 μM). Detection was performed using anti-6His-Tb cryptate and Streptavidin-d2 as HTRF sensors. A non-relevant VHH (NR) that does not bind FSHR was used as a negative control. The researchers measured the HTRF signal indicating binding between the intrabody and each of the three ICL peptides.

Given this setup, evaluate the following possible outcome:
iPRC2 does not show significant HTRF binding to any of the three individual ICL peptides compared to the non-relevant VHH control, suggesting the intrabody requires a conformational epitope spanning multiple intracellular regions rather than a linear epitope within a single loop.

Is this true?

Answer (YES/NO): NO